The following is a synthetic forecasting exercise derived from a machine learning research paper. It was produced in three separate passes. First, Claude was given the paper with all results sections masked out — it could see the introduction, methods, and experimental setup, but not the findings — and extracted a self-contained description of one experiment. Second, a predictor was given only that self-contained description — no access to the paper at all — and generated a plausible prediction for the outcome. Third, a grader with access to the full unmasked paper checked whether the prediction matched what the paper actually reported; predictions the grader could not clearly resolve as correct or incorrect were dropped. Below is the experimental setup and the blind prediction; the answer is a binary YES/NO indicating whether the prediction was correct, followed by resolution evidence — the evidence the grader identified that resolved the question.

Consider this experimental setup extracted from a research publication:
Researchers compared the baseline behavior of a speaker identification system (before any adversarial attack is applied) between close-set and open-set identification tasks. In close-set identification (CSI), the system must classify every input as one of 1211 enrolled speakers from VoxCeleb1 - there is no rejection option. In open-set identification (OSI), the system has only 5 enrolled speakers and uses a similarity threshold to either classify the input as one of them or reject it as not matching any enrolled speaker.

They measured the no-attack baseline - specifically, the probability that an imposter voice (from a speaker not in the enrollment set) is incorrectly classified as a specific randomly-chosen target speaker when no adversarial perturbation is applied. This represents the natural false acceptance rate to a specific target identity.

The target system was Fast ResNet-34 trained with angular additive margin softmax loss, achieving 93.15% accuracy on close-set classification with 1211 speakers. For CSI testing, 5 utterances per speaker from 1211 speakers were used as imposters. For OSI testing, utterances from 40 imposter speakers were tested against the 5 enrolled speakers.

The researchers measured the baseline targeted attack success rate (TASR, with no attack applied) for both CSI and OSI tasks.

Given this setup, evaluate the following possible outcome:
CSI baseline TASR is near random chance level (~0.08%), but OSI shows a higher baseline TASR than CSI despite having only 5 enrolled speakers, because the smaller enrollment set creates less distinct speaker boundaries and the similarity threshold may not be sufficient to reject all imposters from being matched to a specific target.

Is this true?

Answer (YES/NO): YES